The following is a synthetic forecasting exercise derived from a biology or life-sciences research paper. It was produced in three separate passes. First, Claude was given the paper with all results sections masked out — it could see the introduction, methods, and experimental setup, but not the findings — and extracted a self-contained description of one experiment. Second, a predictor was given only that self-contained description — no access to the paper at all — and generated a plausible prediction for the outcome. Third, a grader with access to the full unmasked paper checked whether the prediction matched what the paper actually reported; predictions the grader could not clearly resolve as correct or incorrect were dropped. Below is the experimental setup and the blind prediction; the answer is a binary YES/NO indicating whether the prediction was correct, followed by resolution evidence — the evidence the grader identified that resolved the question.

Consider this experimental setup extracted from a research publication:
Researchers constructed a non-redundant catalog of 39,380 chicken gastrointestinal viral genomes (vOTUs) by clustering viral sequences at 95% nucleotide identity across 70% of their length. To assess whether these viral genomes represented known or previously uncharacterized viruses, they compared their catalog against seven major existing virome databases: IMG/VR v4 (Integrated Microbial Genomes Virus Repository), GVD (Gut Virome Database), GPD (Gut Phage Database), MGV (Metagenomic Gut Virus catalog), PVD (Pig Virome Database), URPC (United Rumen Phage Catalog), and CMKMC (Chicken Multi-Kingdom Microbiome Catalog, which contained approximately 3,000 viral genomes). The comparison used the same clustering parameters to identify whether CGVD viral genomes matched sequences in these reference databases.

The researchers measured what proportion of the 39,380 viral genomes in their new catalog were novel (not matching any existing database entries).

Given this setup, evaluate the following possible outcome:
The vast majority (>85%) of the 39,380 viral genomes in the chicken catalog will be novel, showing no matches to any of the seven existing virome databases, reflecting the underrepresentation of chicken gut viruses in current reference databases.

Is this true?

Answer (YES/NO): NO